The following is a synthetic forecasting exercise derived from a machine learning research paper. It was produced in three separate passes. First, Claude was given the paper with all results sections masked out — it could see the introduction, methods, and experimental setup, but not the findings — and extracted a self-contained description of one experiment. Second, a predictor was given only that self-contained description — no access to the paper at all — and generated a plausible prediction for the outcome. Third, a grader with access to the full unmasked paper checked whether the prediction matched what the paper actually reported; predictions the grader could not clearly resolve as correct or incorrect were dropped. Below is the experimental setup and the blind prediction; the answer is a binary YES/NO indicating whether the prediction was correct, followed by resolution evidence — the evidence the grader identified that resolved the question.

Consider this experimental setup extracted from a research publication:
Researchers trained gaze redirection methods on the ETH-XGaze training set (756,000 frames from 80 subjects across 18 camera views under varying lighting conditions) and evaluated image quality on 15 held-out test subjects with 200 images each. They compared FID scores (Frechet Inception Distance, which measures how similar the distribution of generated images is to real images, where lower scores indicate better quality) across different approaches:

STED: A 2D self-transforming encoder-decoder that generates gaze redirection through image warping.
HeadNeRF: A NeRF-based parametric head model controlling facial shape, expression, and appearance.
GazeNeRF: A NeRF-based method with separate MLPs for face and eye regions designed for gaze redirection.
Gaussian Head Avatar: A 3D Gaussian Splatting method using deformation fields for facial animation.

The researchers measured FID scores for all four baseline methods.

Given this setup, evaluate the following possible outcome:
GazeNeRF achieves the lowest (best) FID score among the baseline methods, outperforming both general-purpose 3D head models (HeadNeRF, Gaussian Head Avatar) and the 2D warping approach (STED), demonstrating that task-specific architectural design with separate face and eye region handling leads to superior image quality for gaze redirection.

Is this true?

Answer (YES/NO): NO